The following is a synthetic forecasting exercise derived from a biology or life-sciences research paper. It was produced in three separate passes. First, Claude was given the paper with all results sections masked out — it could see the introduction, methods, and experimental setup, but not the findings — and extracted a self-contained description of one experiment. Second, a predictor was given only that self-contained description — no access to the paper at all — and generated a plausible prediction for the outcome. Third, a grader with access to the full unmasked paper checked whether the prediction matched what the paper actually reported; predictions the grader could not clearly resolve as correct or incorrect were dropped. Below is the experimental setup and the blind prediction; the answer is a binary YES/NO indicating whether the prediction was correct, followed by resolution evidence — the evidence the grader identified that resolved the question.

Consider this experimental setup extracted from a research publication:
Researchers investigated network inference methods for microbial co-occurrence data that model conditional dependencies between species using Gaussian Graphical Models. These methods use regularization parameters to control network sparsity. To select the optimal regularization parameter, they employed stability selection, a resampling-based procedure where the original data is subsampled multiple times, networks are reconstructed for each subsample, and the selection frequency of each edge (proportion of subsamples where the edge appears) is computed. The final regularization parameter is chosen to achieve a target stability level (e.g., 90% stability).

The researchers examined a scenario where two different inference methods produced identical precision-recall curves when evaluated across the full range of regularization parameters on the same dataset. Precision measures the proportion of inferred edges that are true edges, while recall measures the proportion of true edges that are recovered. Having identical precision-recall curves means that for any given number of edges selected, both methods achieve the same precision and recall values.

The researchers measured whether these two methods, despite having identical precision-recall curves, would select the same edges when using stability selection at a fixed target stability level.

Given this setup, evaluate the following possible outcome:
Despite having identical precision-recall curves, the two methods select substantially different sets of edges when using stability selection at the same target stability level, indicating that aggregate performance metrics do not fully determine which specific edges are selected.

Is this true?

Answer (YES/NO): YES